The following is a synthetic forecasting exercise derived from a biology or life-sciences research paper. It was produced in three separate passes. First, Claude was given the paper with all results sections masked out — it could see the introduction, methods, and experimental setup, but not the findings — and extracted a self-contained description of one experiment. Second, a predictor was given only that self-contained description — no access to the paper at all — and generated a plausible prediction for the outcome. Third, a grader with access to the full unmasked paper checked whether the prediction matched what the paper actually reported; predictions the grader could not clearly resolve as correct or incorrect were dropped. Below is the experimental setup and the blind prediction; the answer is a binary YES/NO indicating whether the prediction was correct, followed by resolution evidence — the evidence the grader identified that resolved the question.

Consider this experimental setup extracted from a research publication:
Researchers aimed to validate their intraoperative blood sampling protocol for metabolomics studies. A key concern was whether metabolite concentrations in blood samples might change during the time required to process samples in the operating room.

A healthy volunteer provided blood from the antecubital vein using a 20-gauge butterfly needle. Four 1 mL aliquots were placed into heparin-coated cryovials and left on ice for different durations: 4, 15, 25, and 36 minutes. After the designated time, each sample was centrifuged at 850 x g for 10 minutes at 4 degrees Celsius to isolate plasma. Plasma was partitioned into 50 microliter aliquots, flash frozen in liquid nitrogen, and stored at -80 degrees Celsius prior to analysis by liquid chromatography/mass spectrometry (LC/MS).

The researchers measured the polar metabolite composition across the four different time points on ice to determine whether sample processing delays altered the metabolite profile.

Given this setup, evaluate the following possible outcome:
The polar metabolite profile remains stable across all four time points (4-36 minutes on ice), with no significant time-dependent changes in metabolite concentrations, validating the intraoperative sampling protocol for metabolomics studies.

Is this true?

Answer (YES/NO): NO